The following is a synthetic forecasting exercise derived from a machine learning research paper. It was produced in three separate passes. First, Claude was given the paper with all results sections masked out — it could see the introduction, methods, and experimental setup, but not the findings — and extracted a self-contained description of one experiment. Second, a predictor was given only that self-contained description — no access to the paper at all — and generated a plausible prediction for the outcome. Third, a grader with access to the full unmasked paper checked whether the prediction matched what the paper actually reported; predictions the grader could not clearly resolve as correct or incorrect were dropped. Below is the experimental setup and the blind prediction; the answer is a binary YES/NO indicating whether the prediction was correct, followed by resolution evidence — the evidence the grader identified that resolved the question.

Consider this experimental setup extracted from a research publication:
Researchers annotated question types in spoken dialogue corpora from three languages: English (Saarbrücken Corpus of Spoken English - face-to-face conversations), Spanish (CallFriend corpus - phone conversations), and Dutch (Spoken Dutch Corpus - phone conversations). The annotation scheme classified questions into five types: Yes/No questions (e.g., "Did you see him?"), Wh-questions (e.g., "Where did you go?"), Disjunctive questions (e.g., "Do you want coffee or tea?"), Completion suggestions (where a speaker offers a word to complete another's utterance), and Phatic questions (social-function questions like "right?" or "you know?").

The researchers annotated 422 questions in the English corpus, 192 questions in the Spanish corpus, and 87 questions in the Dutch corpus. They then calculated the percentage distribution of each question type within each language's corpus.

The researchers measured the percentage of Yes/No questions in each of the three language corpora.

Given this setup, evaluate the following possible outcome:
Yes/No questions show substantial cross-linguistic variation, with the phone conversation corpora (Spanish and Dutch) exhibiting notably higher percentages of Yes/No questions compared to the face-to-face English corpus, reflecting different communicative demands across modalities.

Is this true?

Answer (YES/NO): NO